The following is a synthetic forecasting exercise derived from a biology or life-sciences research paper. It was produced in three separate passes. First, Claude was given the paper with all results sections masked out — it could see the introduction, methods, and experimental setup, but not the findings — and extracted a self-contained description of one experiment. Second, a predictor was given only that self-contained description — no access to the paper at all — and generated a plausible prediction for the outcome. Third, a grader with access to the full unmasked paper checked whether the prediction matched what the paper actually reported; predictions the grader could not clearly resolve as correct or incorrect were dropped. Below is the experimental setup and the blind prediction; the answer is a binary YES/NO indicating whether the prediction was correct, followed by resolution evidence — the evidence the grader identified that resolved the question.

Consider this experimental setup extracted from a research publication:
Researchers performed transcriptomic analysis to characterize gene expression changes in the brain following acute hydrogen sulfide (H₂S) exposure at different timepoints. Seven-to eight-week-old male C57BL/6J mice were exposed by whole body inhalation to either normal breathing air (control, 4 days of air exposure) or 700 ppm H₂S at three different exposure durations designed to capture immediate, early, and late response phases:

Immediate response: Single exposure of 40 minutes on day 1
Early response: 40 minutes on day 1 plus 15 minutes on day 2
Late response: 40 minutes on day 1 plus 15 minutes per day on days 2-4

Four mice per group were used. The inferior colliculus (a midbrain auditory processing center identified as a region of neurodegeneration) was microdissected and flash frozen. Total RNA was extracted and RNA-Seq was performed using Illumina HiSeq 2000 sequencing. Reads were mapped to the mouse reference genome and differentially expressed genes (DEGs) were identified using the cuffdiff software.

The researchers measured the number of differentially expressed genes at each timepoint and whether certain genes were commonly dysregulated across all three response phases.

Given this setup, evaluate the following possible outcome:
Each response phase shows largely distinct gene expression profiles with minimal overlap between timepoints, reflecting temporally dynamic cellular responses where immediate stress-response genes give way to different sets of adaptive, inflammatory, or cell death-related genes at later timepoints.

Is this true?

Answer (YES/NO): NO